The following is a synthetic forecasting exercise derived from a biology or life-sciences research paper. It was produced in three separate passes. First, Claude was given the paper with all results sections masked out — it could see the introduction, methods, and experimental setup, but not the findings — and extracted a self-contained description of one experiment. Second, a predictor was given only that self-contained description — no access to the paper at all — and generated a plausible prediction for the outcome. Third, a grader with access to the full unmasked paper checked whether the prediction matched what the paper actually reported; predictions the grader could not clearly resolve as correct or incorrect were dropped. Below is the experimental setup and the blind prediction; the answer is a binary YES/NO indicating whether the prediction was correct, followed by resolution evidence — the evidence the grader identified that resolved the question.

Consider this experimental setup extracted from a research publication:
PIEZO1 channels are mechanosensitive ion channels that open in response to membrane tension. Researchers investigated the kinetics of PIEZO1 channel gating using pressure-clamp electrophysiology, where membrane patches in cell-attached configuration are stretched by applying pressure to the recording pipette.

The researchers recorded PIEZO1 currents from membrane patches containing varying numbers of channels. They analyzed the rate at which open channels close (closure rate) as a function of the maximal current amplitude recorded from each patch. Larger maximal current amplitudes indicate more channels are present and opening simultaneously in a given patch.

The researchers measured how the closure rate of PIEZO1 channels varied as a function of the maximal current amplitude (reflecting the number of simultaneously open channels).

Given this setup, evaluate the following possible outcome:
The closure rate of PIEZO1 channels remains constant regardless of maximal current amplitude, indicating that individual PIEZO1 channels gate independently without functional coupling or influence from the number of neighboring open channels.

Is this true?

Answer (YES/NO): NO